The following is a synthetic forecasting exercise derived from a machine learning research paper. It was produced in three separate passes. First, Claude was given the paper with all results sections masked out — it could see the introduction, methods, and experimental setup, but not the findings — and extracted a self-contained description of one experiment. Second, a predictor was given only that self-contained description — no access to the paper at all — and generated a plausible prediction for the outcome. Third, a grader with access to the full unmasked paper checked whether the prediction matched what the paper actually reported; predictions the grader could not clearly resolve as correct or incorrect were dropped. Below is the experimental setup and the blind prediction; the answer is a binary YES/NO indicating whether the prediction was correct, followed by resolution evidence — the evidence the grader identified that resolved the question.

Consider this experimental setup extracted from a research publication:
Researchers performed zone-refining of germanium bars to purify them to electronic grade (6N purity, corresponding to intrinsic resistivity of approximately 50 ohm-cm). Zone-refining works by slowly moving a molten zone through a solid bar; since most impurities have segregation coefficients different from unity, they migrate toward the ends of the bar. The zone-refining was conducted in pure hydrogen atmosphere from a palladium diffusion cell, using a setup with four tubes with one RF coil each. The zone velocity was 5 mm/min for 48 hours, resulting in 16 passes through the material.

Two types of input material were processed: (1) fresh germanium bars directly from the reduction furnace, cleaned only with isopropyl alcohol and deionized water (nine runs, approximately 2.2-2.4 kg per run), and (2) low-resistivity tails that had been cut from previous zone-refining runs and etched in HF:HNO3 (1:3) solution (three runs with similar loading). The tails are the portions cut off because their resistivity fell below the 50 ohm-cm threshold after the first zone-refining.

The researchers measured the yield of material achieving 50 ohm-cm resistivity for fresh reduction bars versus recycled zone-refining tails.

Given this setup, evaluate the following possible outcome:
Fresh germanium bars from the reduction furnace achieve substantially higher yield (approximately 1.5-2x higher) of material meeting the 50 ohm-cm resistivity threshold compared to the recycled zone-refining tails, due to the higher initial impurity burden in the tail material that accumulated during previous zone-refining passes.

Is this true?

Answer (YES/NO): NO